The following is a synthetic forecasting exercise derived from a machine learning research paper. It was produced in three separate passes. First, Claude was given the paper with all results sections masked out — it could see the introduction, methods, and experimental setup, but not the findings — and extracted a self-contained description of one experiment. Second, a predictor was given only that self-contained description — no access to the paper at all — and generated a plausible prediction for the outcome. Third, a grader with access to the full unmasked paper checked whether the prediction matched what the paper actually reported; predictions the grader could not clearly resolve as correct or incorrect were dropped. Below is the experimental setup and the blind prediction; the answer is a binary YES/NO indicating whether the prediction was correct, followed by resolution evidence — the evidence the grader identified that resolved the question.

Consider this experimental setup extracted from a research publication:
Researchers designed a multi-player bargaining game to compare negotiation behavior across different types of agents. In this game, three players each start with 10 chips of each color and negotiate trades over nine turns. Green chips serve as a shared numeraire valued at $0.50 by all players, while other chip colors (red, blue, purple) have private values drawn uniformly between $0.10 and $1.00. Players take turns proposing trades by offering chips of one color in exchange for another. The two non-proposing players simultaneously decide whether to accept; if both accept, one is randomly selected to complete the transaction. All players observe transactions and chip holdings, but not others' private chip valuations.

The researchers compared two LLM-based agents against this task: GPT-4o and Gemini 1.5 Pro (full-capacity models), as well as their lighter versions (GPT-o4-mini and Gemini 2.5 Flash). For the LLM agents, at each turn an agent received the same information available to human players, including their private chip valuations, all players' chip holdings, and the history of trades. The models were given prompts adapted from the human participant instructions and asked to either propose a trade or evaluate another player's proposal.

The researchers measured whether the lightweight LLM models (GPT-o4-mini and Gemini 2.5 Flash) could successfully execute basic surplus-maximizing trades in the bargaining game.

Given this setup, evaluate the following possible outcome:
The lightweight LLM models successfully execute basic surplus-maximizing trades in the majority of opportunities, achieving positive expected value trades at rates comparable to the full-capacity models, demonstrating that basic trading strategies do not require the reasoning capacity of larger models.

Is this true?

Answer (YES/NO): NO